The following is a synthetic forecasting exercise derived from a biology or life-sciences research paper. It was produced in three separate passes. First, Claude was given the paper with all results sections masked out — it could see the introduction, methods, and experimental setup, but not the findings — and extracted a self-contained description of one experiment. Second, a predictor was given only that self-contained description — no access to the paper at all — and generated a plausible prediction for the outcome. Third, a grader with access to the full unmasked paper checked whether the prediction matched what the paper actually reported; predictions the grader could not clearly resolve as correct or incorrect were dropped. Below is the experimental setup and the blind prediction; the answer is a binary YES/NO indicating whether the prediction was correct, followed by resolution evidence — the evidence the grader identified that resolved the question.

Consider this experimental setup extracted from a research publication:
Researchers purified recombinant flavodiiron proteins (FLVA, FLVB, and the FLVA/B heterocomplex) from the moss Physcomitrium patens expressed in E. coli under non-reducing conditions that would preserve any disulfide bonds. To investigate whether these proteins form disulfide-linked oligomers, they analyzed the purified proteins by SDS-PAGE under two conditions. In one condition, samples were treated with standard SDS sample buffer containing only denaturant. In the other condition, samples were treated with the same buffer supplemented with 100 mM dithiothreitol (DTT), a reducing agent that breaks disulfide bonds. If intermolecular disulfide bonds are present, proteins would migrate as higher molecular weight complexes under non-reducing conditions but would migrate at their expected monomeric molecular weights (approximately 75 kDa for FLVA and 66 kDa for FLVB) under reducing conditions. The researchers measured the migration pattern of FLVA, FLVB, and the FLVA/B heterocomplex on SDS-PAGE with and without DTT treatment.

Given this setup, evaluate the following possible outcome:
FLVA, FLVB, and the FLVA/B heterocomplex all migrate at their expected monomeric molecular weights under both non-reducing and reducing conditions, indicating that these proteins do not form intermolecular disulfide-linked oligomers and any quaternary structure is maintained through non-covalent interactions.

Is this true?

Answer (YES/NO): NO